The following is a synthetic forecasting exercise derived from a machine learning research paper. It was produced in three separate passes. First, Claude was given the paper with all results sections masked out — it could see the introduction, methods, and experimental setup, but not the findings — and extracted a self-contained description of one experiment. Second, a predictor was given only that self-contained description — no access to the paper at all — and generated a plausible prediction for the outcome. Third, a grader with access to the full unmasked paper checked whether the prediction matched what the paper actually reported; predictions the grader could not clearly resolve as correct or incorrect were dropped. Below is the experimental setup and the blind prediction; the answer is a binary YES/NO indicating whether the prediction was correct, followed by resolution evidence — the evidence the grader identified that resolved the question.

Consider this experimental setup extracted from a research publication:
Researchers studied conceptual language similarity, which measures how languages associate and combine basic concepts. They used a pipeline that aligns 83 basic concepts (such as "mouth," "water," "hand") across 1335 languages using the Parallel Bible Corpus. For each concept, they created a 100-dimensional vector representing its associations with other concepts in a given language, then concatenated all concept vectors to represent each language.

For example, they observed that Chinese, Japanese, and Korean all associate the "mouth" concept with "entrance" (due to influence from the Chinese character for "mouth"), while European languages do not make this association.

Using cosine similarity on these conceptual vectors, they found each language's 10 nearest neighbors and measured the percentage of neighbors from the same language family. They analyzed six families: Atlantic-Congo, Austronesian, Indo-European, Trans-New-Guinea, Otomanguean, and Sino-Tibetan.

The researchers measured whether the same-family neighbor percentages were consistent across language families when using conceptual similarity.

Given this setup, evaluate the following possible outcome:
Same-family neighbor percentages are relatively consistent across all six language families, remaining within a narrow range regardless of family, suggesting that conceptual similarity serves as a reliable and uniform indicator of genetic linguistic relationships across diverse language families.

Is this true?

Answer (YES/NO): NO